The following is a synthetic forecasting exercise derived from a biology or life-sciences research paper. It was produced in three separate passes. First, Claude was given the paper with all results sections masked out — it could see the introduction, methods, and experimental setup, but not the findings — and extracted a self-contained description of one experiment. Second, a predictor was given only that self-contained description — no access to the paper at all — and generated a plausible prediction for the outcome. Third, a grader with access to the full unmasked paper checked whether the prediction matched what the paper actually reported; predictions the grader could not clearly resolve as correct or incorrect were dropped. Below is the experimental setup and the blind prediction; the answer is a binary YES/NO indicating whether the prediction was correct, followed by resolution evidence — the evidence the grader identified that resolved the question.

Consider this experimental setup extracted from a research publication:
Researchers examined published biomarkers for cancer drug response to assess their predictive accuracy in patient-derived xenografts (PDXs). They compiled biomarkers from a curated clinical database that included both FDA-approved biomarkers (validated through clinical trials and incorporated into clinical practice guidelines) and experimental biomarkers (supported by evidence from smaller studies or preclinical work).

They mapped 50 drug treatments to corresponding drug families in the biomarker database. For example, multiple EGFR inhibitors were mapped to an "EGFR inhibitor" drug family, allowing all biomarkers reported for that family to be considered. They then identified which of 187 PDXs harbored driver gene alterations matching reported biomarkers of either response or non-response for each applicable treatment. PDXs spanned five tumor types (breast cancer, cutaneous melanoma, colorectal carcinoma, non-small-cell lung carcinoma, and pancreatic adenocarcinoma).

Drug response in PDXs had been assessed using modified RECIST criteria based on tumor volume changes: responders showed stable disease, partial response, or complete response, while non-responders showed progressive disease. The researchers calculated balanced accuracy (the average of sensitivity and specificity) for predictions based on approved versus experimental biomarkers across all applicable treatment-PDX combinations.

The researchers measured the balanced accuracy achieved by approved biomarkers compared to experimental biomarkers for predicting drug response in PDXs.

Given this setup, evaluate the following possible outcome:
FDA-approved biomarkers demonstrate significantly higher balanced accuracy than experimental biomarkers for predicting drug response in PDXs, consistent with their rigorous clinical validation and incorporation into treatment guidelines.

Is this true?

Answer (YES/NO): NO